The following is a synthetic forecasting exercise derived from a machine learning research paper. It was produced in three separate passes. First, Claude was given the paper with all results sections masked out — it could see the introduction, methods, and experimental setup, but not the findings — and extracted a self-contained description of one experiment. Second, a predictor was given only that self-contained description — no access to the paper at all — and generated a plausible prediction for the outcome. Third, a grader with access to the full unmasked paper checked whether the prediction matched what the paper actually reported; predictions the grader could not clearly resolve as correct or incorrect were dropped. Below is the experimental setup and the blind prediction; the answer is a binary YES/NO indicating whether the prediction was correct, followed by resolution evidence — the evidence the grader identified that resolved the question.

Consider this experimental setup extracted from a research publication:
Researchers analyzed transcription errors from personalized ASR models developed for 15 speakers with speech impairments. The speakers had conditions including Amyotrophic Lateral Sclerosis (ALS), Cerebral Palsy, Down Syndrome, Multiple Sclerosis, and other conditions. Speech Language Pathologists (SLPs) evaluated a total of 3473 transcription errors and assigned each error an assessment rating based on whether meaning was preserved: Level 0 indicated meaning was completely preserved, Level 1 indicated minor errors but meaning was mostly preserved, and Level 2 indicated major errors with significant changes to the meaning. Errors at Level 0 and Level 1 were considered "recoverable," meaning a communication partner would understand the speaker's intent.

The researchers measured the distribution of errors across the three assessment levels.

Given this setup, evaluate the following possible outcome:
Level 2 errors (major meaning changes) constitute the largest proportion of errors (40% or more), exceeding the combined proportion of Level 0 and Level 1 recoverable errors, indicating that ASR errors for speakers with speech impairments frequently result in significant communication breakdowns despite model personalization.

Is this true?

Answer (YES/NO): YES